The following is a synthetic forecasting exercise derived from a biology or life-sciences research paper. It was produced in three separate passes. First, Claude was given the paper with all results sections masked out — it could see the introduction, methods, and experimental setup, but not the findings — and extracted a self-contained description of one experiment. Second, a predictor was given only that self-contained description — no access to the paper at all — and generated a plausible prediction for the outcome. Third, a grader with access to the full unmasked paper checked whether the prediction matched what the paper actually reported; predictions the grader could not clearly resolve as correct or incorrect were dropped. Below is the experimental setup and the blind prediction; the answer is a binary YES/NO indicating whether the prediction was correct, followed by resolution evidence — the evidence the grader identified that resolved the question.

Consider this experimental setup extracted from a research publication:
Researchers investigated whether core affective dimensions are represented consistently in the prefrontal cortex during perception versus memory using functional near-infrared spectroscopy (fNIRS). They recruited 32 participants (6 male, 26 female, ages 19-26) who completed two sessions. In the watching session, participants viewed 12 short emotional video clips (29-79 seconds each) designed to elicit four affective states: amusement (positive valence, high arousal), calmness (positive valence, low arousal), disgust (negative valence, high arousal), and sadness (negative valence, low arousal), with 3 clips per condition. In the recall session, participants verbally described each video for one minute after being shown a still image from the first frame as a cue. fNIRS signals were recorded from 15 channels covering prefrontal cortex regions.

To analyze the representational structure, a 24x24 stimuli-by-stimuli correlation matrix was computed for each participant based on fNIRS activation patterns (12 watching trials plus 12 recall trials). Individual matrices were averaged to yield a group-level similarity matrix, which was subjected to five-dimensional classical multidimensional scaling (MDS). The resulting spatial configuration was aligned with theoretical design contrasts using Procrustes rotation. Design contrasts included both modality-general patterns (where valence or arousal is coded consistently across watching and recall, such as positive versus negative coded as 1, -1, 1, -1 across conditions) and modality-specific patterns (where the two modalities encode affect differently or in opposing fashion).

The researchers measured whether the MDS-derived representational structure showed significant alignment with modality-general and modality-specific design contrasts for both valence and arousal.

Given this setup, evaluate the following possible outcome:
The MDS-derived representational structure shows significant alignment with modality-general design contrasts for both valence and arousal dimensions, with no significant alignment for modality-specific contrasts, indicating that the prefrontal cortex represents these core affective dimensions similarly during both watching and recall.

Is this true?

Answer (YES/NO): NO